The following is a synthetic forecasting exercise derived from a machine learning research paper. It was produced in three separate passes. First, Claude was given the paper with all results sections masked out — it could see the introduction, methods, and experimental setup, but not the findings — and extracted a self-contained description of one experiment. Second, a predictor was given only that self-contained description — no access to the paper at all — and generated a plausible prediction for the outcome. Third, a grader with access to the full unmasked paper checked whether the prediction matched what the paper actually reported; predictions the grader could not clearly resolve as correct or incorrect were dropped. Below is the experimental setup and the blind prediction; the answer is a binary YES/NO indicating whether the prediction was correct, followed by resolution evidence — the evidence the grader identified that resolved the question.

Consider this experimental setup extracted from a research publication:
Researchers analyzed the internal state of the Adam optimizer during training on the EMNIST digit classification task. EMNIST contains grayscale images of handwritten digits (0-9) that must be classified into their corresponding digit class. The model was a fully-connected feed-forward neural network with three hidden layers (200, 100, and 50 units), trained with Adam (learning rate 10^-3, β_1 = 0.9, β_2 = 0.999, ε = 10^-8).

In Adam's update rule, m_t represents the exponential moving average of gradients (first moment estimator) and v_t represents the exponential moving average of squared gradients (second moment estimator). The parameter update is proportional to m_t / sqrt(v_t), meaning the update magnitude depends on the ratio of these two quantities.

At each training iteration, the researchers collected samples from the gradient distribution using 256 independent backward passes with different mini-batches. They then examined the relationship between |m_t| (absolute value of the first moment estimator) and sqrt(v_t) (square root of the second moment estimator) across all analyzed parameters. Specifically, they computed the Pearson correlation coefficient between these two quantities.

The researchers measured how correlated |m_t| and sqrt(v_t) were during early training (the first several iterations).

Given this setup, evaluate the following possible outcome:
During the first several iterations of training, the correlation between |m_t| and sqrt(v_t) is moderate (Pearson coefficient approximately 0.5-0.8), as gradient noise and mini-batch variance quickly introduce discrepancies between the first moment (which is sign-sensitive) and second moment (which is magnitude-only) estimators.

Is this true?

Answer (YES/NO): NO